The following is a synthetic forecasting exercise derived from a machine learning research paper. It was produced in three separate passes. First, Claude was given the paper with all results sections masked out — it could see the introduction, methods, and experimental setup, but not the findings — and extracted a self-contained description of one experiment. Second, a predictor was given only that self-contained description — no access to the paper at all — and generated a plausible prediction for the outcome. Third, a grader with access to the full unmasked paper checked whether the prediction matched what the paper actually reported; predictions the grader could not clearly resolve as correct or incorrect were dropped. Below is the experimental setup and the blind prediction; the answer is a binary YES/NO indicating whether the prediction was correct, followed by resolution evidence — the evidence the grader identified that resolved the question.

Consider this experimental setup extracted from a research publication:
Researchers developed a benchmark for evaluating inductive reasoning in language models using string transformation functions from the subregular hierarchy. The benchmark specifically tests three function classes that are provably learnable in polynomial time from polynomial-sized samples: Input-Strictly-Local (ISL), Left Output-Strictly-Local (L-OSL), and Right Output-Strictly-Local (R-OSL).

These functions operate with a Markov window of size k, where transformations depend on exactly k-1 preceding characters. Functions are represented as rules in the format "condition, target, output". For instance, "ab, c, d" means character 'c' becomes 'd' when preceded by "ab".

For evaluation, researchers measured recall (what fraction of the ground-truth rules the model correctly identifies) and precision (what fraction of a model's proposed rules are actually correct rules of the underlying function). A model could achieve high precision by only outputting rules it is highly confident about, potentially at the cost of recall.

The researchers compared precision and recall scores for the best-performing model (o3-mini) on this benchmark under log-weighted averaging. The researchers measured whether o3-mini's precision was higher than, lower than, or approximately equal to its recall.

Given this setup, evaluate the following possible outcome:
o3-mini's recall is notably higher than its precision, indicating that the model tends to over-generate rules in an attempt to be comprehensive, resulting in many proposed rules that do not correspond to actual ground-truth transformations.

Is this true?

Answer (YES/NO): NO